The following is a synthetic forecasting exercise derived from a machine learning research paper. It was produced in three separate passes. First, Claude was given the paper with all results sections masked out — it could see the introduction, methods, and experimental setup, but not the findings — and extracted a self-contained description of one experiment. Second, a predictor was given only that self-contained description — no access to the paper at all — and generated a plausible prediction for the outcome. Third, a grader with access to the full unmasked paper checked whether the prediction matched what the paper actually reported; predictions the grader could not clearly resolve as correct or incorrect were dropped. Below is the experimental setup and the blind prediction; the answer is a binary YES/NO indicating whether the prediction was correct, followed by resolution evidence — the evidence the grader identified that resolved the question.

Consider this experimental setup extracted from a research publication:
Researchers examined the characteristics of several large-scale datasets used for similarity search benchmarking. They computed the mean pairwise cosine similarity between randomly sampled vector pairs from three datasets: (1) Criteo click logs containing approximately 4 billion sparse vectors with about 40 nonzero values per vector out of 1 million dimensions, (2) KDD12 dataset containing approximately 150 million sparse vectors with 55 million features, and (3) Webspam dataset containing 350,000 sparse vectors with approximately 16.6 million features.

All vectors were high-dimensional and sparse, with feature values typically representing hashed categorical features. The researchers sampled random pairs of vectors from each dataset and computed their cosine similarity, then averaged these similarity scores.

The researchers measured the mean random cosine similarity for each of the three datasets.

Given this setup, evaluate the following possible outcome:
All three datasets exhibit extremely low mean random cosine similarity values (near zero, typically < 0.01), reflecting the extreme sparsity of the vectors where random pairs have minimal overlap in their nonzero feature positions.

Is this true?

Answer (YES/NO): NO